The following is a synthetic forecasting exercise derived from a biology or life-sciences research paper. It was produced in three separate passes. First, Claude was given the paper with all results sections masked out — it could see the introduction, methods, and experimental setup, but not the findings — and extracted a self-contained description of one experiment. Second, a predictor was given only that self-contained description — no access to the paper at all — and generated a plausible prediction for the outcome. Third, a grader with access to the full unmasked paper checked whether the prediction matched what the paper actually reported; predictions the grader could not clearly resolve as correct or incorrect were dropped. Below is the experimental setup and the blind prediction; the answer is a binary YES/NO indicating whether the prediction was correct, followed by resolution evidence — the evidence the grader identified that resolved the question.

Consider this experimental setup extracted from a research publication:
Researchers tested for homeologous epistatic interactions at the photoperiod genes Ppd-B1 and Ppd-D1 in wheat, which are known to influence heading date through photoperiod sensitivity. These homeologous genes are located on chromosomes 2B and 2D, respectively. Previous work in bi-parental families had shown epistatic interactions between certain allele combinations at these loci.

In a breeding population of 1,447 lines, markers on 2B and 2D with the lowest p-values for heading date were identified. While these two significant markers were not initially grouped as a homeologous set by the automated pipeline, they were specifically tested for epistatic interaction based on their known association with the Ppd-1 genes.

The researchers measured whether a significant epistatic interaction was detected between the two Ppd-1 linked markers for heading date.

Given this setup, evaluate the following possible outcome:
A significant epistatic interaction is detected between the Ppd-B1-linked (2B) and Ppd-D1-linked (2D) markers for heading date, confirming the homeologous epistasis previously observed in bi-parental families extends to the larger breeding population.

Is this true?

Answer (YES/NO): NO